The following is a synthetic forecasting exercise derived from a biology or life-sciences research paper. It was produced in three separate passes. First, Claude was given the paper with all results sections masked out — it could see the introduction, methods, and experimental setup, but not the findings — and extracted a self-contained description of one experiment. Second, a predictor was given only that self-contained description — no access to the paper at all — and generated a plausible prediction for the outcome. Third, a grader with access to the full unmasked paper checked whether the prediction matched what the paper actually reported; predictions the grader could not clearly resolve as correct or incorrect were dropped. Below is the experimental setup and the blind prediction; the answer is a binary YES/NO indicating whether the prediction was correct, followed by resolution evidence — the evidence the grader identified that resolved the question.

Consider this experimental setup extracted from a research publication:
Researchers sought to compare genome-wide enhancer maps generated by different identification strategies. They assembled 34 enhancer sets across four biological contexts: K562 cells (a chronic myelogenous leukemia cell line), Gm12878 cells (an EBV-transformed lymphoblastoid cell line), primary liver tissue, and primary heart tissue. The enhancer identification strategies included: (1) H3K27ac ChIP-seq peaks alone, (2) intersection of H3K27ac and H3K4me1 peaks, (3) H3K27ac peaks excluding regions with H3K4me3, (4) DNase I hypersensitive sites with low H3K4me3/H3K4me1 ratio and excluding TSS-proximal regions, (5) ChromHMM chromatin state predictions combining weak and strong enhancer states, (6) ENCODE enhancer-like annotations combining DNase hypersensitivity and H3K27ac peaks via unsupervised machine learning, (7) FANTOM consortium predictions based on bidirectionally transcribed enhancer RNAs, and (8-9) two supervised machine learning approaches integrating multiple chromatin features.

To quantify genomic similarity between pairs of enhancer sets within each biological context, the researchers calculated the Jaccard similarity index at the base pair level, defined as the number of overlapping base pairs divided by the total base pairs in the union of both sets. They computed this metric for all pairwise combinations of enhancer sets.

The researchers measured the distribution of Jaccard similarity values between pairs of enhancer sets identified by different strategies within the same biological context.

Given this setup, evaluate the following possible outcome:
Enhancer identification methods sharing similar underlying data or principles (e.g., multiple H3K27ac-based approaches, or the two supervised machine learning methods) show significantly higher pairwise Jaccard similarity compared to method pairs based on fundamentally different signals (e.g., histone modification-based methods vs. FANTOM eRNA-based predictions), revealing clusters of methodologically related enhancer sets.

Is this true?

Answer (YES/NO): YES